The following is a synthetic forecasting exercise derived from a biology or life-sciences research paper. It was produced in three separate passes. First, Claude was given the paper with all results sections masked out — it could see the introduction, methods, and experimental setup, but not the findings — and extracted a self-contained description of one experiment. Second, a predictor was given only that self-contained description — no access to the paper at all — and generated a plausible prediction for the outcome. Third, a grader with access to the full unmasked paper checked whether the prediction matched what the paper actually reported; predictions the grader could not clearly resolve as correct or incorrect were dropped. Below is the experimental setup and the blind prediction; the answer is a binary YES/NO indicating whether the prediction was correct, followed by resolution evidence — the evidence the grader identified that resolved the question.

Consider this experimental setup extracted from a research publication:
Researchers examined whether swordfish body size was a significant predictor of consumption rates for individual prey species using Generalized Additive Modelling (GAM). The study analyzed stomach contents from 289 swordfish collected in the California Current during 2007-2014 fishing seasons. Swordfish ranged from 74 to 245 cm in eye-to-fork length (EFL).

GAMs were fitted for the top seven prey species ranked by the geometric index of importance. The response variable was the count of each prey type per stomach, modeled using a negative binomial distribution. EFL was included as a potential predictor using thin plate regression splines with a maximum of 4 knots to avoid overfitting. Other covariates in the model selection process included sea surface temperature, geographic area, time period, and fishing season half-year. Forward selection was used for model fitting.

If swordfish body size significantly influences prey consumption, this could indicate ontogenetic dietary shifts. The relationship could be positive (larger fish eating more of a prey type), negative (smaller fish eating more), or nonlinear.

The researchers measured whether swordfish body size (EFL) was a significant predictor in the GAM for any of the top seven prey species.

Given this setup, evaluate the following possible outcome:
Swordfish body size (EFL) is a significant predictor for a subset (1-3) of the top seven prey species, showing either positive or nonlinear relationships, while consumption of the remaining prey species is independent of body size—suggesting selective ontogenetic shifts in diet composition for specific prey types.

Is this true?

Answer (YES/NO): YES